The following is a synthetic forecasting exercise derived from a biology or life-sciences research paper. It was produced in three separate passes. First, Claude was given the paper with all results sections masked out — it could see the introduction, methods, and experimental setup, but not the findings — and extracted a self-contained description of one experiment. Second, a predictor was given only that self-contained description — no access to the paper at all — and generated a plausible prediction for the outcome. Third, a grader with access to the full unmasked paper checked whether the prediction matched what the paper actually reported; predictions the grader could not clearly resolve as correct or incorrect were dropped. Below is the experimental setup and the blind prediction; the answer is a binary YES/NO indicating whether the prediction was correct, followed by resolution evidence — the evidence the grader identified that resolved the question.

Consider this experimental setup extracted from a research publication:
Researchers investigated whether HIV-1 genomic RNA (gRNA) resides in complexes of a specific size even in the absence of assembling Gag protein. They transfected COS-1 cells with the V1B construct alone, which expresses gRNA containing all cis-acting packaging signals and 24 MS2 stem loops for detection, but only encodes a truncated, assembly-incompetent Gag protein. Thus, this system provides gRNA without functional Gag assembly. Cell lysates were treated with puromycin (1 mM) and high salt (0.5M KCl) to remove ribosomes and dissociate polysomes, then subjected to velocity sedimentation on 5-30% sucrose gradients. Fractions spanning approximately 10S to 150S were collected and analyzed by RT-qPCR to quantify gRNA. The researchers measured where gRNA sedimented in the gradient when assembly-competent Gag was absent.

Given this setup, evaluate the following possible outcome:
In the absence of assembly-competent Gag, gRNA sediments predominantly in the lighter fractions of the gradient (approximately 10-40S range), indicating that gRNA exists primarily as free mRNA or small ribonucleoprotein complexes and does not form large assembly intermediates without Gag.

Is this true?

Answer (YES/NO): NO